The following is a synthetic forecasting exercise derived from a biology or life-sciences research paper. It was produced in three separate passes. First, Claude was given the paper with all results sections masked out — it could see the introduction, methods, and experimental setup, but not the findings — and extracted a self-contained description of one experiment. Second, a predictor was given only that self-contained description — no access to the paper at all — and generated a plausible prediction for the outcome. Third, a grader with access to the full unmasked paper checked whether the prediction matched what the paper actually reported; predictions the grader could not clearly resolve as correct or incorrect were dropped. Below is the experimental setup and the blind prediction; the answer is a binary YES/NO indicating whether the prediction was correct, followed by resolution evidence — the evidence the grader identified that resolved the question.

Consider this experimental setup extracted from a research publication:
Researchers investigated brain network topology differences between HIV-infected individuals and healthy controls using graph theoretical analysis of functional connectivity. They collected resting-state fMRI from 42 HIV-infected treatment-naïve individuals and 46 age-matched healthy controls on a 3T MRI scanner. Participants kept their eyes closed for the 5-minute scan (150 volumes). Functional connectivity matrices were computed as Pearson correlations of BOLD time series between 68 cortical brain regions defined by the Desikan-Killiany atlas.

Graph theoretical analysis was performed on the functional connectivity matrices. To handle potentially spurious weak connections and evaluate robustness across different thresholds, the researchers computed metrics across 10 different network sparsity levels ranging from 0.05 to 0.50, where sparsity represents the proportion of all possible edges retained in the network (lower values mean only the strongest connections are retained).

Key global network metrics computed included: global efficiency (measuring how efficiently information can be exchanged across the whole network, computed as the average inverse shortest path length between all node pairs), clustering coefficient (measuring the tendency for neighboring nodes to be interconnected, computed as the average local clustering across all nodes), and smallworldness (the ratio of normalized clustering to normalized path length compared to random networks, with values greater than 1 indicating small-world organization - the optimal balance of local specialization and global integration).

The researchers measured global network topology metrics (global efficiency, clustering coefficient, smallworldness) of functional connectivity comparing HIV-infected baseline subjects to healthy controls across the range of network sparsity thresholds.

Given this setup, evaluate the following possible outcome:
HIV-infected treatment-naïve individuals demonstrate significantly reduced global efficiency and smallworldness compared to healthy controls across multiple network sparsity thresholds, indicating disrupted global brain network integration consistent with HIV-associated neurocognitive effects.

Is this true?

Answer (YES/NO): YES